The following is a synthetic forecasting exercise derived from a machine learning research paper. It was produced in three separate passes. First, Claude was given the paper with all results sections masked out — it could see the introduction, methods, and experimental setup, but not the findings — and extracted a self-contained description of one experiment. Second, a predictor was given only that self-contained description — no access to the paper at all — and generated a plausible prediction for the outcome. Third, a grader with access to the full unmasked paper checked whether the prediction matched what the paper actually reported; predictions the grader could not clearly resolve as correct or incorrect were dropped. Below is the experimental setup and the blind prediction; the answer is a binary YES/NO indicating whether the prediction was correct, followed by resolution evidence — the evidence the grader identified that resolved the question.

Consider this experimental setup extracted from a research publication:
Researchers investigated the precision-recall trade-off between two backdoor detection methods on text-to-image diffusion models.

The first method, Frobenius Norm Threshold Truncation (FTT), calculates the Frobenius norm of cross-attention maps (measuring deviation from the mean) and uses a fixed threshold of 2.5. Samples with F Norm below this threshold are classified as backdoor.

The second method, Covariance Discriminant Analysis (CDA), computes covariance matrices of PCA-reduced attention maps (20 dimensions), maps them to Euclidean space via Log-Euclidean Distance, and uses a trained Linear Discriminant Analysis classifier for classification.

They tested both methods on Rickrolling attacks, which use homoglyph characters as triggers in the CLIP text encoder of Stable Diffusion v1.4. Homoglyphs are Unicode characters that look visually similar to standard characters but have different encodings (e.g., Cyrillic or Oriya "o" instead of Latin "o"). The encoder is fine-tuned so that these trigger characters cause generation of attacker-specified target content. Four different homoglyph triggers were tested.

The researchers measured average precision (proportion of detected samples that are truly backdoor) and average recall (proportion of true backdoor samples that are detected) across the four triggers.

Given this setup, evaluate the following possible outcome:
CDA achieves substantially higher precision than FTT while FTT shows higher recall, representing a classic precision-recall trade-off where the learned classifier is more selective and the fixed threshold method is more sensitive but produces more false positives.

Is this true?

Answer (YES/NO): YES